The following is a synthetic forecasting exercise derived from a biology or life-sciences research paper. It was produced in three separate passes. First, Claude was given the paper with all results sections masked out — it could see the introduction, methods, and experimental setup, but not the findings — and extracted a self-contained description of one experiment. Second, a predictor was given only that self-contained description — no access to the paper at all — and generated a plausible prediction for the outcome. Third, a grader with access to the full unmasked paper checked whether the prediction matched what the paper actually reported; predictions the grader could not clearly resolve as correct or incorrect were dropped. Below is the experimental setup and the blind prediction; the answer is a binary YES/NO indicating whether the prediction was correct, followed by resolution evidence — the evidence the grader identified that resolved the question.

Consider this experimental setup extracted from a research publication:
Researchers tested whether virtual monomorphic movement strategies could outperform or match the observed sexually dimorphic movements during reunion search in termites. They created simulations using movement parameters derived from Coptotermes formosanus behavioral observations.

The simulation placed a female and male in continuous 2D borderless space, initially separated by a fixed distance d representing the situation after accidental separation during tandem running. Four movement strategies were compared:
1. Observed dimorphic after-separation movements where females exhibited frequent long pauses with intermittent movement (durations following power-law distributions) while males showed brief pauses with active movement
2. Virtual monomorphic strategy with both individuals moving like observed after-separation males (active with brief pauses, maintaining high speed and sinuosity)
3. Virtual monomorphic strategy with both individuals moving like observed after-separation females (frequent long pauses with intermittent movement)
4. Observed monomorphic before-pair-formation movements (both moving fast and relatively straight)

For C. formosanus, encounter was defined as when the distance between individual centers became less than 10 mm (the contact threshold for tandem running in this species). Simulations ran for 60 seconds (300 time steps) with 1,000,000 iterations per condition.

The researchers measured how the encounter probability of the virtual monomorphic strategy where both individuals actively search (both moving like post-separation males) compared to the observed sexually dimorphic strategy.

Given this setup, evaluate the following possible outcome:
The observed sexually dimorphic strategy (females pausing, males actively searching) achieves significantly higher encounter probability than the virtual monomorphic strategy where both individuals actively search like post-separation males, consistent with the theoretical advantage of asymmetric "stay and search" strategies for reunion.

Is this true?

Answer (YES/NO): YES